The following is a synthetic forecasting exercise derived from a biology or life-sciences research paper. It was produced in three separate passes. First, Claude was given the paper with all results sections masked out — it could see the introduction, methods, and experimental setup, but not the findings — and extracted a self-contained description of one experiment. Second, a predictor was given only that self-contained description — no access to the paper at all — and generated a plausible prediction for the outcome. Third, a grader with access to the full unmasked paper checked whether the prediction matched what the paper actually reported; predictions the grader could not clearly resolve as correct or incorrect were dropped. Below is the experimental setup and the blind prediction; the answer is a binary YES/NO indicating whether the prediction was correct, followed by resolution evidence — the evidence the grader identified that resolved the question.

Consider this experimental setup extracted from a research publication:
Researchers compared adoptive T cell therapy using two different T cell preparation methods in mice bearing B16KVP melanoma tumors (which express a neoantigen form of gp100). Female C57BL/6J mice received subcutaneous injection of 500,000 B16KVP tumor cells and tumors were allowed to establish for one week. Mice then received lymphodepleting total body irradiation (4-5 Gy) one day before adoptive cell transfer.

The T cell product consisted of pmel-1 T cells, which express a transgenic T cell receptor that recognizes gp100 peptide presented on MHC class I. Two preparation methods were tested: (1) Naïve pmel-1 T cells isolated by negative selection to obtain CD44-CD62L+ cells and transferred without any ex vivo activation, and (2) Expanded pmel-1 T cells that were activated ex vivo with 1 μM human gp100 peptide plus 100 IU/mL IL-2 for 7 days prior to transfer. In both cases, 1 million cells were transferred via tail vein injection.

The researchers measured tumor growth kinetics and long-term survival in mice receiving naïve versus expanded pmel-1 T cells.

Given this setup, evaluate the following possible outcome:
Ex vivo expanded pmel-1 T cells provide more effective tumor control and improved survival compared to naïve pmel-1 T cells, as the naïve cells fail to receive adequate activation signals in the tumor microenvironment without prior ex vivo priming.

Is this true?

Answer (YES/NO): NO